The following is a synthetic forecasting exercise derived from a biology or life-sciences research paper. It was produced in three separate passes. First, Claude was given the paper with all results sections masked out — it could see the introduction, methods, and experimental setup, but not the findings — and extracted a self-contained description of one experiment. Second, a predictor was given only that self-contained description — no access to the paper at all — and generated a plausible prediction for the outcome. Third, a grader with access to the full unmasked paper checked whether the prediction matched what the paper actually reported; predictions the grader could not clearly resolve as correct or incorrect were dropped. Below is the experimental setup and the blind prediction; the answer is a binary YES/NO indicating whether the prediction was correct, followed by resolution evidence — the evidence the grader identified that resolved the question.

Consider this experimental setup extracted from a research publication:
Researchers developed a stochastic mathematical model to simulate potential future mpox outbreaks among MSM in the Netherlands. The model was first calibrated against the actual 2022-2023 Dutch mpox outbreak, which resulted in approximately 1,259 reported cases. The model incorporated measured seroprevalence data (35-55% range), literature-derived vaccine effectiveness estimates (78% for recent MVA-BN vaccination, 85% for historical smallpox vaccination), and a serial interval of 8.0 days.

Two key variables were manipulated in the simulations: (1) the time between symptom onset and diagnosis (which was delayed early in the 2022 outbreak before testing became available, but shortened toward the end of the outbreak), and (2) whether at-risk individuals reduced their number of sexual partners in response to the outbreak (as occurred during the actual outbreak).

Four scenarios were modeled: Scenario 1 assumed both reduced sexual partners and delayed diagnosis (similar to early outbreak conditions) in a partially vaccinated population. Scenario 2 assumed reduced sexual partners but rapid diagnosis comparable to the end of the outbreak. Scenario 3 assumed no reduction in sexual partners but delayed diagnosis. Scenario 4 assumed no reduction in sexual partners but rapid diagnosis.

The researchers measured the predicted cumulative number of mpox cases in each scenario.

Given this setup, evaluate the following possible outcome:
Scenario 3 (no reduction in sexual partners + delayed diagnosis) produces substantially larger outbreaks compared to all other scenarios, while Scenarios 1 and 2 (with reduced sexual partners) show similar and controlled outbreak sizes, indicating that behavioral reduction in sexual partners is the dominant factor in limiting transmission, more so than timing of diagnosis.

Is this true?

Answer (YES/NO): NO